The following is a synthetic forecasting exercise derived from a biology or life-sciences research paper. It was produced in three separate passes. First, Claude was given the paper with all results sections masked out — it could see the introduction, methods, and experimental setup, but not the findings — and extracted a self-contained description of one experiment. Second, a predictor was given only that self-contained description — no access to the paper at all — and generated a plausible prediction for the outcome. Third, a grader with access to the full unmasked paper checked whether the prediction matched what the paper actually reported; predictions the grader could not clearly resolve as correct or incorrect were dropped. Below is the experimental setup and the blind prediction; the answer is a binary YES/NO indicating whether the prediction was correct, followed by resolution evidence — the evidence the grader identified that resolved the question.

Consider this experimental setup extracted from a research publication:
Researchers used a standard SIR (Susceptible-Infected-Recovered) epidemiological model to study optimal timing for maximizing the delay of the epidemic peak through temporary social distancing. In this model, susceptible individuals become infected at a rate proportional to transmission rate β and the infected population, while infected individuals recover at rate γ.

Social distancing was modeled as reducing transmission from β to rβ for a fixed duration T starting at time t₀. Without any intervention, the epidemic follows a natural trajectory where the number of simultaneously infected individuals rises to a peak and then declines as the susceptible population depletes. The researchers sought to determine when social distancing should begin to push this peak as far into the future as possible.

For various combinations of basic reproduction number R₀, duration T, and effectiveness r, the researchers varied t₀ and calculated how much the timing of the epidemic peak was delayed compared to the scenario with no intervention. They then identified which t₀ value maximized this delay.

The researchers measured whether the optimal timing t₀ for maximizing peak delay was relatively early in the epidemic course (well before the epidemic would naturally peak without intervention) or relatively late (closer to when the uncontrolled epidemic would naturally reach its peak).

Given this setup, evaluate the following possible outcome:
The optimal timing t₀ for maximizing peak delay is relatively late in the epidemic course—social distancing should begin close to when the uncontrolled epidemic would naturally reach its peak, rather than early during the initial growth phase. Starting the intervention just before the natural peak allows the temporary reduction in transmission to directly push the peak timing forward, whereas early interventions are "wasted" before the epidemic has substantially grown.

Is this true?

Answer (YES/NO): YES